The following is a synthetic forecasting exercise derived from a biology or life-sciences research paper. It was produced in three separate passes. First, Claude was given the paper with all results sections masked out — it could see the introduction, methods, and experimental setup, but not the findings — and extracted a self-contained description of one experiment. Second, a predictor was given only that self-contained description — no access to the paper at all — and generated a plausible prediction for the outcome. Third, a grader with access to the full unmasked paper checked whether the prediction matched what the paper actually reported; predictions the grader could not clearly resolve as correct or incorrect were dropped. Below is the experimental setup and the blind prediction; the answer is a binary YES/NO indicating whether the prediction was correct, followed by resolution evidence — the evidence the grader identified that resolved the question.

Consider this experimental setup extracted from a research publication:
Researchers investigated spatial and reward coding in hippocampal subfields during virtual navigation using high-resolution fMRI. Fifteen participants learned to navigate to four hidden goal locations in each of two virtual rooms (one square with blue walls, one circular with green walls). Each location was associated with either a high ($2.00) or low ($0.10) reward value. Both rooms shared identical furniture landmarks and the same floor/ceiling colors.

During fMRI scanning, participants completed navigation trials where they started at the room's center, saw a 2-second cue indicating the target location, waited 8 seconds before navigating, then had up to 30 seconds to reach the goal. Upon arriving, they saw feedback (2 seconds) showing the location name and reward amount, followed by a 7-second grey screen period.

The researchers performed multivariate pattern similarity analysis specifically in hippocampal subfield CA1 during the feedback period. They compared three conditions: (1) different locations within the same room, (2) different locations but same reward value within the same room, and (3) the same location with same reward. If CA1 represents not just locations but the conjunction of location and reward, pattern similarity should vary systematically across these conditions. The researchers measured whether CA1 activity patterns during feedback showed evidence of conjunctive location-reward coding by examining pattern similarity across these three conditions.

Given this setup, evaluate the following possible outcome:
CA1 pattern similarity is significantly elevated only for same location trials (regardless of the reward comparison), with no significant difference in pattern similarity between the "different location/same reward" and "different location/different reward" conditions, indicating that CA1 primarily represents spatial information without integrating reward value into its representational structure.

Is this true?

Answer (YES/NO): YES